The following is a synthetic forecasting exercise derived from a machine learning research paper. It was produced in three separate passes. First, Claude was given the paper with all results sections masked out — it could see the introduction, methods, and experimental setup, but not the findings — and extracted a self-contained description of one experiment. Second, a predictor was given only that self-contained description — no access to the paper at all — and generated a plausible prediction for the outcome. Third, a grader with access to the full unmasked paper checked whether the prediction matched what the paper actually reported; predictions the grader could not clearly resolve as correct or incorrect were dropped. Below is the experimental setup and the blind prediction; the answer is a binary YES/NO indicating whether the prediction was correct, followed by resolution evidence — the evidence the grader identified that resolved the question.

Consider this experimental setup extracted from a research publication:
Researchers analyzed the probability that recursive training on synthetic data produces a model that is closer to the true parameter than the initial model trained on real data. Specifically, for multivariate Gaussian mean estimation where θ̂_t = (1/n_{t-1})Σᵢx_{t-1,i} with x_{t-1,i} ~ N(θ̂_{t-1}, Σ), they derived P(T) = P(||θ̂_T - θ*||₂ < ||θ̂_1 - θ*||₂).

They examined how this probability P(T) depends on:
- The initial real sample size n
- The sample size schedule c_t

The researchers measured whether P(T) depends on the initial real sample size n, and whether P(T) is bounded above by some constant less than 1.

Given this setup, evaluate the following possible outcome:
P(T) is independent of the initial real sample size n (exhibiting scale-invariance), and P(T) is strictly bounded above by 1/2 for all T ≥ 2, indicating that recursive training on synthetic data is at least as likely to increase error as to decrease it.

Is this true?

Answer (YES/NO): YES